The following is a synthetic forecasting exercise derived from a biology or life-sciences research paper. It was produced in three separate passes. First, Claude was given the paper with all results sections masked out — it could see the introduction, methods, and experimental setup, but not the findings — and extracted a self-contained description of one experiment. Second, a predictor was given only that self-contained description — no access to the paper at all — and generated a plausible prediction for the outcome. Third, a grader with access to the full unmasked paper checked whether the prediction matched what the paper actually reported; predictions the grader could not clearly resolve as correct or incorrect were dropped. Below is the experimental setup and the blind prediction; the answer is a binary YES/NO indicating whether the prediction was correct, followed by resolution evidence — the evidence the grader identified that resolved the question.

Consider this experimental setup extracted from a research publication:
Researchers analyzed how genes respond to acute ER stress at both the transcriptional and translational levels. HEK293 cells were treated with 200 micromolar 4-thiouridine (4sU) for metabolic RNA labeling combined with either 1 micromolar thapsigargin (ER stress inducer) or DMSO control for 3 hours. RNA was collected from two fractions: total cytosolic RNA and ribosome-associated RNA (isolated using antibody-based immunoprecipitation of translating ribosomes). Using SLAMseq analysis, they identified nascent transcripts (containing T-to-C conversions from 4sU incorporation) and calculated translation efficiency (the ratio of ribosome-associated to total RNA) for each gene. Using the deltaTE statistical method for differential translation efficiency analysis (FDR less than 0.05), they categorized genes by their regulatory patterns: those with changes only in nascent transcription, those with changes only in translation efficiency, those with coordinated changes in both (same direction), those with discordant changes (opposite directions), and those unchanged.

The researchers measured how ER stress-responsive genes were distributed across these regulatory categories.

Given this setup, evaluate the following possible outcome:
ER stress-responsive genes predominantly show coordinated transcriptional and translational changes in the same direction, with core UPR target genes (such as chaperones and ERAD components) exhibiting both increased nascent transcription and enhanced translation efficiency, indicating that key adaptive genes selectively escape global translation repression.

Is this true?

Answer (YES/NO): NO